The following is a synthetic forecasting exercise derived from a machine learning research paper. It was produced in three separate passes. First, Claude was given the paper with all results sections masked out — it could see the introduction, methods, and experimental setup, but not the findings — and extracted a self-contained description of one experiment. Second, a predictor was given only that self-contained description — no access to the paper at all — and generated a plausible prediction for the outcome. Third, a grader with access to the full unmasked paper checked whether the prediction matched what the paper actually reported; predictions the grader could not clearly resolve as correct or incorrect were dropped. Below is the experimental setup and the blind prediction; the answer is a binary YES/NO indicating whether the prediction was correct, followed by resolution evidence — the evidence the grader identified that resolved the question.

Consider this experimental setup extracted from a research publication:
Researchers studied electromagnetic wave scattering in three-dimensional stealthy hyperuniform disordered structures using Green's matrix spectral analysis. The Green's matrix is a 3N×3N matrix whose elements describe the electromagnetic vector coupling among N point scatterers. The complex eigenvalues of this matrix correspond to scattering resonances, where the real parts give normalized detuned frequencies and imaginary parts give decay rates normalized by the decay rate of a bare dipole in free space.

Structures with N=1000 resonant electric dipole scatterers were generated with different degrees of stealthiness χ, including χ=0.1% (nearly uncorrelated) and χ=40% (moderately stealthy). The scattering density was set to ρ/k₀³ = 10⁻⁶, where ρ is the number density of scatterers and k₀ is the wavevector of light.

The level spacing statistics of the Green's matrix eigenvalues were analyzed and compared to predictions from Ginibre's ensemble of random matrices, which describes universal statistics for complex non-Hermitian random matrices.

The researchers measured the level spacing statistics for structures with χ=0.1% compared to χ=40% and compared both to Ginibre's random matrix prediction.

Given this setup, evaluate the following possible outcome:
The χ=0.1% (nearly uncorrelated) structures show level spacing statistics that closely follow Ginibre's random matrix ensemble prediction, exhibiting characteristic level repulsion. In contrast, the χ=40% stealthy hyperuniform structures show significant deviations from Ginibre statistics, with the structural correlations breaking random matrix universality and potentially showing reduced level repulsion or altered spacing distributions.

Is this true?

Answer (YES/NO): NO